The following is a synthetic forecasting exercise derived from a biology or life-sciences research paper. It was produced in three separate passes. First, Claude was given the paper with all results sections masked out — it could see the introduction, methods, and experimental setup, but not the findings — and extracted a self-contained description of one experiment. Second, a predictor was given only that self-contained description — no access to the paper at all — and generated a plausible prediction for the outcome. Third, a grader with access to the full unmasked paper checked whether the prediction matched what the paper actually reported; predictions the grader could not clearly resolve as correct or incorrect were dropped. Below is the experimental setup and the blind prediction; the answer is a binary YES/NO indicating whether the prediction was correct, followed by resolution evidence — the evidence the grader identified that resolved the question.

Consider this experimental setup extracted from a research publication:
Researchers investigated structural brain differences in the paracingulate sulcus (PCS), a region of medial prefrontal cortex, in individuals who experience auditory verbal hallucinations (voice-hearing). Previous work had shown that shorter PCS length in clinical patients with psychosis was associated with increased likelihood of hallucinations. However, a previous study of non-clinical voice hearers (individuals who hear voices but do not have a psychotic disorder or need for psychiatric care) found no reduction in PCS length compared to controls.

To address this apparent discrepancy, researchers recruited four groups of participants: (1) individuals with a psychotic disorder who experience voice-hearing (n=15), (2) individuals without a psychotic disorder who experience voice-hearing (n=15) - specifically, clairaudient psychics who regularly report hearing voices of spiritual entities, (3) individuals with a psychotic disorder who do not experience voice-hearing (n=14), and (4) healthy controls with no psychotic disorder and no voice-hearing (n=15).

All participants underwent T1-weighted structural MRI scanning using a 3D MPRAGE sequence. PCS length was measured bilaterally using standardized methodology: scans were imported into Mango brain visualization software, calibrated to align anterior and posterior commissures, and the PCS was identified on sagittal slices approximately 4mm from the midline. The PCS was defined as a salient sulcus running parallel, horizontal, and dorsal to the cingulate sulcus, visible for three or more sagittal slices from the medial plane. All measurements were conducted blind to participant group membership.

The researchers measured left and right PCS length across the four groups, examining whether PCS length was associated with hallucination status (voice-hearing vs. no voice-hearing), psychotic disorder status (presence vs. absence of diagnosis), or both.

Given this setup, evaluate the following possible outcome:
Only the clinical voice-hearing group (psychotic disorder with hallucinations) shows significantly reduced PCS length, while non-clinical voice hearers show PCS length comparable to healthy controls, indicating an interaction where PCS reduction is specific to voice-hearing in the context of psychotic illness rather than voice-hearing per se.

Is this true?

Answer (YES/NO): NO